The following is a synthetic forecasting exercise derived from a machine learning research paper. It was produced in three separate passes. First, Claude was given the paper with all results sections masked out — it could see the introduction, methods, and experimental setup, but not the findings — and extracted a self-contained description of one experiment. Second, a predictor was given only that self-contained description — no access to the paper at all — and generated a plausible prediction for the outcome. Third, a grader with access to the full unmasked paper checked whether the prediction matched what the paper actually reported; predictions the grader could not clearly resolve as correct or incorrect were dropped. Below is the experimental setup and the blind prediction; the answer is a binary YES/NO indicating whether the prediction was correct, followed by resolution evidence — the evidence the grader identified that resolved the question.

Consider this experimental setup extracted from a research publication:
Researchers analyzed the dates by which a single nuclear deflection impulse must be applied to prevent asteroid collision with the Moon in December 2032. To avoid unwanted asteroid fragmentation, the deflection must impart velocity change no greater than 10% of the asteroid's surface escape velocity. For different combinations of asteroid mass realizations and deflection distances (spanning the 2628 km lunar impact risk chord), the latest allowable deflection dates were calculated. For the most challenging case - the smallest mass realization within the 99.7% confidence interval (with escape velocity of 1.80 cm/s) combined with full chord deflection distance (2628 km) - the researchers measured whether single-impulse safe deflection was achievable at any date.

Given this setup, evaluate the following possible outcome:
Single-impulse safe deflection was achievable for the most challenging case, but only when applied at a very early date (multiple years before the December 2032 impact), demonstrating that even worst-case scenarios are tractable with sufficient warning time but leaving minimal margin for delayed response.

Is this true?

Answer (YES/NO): NO